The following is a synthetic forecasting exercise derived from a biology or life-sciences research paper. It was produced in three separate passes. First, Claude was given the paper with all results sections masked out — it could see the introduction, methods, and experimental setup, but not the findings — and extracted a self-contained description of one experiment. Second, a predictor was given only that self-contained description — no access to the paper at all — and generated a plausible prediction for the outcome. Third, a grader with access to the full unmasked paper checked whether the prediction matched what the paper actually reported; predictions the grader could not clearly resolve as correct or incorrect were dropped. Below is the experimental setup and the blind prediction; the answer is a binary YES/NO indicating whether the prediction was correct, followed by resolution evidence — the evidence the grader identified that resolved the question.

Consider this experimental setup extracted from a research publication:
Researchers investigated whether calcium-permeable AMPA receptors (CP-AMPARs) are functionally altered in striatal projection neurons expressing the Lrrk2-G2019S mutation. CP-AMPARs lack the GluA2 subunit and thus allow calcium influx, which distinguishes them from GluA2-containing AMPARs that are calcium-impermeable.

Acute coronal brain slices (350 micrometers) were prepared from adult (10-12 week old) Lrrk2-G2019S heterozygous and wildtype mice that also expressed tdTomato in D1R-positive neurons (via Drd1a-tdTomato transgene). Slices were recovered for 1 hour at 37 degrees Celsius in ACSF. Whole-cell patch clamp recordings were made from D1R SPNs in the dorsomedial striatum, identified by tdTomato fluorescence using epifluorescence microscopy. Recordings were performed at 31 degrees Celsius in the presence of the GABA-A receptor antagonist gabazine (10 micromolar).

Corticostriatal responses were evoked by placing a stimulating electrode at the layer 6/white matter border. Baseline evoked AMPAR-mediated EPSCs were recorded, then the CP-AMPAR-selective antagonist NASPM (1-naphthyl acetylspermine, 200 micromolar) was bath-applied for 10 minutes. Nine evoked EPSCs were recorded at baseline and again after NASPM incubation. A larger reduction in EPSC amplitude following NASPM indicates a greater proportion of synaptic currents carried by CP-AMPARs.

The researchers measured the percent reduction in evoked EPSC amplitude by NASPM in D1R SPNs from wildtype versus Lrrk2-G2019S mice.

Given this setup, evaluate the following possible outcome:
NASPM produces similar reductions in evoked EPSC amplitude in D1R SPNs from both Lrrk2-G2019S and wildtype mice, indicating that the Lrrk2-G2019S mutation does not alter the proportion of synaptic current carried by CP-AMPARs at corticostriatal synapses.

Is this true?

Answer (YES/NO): NO